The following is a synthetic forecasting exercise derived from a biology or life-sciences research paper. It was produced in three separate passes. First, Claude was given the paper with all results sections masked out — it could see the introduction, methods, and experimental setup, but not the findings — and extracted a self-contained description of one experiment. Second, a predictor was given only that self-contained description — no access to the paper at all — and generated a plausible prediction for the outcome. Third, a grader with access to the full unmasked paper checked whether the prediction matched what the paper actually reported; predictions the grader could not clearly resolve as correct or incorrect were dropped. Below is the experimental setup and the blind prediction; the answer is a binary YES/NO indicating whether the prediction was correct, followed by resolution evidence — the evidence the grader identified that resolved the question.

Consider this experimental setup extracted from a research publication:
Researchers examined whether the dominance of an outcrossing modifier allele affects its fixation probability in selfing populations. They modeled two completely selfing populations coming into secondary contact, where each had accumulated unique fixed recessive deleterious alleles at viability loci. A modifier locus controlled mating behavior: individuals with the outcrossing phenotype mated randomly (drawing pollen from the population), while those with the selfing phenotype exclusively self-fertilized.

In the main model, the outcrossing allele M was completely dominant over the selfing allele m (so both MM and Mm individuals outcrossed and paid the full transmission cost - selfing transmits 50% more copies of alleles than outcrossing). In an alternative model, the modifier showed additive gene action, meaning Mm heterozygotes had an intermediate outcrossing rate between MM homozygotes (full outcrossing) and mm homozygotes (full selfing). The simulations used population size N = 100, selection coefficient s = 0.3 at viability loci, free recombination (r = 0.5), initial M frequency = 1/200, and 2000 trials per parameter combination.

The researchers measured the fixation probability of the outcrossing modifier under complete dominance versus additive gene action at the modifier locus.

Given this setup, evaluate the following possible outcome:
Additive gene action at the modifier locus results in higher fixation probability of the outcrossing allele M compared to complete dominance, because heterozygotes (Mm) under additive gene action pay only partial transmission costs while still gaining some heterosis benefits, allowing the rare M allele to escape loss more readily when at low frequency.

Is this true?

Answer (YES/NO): YES